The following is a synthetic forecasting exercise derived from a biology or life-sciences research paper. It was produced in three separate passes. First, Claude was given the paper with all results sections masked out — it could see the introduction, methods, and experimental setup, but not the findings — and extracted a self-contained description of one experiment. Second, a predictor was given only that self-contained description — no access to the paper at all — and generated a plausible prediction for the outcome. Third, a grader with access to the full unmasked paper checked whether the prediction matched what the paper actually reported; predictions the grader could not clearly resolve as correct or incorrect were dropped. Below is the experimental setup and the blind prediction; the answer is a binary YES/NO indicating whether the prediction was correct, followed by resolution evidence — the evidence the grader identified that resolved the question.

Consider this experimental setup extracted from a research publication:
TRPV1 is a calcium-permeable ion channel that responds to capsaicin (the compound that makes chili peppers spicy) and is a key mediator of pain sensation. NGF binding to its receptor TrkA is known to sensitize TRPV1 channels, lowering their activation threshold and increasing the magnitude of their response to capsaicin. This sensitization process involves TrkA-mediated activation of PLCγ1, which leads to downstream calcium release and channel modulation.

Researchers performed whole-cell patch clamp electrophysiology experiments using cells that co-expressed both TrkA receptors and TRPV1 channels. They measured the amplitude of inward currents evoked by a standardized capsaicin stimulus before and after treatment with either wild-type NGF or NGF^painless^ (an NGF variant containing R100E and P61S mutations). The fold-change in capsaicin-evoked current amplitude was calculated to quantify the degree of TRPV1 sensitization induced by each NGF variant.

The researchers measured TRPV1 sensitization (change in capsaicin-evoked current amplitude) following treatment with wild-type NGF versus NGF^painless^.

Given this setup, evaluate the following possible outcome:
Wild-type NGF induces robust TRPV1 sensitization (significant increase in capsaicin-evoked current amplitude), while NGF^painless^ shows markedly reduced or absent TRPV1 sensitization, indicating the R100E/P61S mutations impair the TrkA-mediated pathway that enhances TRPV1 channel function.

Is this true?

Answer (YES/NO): YES